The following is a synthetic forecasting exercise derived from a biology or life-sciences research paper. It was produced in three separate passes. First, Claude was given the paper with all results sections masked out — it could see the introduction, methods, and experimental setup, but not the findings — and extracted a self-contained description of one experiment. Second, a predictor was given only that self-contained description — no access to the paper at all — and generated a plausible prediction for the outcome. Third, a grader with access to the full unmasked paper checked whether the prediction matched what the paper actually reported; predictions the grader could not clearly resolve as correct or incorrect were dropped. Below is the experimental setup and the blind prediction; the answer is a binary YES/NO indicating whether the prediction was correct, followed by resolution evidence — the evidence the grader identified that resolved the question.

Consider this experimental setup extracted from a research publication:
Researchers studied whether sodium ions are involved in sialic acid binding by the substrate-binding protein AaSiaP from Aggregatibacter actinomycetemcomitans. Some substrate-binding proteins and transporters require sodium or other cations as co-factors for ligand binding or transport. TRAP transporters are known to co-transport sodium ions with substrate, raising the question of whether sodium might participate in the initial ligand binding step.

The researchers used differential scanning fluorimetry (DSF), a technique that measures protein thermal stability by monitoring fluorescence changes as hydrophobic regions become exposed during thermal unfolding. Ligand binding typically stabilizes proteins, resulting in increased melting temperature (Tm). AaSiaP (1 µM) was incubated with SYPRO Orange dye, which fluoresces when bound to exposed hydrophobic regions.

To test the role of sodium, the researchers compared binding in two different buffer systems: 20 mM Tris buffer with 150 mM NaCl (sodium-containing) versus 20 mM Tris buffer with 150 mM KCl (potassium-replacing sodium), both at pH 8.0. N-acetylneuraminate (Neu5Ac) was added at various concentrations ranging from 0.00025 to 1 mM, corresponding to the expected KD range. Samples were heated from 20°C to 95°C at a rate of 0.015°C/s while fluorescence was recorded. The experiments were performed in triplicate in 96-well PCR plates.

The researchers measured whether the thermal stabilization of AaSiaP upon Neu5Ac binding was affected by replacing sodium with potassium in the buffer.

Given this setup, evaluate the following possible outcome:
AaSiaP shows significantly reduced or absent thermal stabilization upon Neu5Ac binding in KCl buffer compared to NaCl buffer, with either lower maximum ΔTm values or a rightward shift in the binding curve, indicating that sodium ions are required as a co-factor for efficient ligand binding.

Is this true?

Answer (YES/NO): NO